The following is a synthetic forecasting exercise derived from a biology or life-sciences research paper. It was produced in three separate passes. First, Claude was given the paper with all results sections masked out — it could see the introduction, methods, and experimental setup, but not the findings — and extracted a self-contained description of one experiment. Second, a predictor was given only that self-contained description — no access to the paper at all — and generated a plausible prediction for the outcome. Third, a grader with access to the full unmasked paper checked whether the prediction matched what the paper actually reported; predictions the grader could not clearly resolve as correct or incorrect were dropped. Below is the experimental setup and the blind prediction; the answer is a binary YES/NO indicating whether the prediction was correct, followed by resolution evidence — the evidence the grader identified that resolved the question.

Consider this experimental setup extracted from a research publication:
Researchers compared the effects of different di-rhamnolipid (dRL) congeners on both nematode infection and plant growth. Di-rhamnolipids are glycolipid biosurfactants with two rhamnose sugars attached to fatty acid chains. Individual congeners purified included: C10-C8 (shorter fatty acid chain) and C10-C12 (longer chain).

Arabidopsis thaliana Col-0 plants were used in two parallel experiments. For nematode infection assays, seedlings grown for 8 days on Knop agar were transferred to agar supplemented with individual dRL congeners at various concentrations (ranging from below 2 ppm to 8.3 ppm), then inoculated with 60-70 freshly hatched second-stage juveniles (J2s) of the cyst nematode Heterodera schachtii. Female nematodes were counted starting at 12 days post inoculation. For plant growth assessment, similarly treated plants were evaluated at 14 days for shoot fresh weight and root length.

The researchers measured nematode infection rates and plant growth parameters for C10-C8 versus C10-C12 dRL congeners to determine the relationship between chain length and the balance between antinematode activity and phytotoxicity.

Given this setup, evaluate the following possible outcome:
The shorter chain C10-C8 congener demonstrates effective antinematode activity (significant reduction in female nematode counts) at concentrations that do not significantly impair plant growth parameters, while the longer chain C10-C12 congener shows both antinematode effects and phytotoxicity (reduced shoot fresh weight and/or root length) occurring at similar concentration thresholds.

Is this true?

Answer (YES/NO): NO